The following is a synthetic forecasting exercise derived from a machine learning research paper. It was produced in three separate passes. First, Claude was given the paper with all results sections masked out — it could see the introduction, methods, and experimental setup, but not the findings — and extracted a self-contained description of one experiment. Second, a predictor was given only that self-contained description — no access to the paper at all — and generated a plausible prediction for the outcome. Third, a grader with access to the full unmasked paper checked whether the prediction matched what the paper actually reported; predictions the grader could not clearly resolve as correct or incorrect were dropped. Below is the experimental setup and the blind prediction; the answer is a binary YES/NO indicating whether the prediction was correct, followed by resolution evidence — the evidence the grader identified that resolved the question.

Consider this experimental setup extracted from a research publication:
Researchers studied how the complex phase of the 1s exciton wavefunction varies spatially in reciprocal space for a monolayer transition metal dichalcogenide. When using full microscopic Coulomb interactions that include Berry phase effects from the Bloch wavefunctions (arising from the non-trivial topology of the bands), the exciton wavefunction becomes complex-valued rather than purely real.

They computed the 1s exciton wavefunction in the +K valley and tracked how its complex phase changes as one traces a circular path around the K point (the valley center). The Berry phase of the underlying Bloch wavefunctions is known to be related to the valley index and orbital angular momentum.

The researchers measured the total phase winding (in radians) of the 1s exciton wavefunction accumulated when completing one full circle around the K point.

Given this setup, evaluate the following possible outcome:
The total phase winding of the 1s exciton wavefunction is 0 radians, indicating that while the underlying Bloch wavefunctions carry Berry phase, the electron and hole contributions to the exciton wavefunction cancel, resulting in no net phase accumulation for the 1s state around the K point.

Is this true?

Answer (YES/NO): NO